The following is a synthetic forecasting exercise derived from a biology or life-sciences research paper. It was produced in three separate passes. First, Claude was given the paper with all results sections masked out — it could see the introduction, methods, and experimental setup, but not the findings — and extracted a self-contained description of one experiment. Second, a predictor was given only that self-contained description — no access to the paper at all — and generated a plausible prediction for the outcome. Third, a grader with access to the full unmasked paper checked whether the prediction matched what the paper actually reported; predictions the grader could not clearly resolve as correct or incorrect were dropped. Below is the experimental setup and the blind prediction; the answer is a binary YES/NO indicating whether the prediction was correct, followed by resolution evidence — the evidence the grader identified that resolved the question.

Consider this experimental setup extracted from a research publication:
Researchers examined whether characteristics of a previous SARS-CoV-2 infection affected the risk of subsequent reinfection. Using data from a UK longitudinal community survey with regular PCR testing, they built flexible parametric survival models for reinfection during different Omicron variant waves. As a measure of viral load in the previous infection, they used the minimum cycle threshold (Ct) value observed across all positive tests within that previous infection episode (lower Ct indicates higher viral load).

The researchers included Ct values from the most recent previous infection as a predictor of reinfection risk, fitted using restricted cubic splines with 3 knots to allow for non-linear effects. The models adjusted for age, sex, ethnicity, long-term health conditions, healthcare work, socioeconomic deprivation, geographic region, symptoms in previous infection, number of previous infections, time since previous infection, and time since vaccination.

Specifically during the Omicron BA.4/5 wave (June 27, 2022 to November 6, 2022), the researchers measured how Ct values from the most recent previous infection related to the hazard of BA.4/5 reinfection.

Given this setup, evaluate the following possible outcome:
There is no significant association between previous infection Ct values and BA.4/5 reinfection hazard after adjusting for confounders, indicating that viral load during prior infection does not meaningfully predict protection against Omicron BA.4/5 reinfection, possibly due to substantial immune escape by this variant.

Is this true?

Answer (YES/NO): NO